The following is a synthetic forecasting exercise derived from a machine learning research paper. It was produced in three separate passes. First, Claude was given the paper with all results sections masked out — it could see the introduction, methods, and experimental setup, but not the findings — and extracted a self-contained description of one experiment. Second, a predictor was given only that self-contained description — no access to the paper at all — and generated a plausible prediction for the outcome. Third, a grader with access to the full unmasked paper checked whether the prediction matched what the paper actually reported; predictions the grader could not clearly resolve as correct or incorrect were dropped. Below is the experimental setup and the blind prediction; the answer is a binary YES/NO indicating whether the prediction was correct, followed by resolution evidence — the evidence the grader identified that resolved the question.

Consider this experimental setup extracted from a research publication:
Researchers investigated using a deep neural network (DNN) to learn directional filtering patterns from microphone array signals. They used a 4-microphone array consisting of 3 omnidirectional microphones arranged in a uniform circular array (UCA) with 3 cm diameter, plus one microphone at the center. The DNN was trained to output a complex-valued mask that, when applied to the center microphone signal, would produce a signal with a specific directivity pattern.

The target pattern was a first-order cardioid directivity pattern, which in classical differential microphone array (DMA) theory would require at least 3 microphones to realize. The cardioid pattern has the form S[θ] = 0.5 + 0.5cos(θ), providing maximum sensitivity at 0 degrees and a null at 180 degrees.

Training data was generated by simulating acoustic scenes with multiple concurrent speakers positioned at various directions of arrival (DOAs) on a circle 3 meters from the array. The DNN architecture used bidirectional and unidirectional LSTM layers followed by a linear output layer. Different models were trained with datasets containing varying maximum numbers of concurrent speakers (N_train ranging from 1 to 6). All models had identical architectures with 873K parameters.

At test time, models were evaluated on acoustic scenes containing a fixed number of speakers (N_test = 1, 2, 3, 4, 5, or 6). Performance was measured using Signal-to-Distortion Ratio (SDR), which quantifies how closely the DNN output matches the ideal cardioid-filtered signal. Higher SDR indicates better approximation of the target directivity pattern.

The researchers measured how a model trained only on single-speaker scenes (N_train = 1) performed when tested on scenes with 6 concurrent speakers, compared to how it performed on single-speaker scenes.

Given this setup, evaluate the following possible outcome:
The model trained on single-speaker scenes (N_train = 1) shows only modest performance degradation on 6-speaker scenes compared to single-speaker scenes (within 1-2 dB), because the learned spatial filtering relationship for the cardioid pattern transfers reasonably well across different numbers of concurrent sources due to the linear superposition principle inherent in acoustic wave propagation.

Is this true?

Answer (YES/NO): NO